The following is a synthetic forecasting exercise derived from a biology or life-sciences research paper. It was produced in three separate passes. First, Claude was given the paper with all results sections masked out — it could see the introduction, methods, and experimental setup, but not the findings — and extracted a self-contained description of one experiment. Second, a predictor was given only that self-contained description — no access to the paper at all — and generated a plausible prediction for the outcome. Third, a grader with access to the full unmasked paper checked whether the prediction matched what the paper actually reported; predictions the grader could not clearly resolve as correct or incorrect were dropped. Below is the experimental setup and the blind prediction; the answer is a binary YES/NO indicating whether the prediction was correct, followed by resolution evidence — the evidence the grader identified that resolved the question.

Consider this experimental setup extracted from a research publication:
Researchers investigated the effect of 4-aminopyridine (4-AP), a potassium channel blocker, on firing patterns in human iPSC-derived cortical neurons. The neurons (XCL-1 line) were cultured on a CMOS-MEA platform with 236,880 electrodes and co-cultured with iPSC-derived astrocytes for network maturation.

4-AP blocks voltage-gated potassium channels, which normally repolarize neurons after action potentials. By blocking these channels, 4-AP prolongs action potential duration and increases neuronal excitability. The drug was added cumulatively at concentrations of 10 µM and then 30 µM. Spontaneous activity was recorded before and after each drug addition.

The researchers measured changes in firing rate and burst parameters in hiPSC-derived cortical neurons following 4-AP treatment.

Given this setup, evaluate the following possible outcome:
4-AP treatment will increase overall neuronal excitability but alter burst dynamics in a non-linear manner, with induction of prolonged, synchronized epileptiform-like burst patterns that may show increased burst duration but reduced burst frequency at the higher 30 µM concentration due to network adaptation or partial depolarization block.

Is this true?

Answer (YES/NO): NO